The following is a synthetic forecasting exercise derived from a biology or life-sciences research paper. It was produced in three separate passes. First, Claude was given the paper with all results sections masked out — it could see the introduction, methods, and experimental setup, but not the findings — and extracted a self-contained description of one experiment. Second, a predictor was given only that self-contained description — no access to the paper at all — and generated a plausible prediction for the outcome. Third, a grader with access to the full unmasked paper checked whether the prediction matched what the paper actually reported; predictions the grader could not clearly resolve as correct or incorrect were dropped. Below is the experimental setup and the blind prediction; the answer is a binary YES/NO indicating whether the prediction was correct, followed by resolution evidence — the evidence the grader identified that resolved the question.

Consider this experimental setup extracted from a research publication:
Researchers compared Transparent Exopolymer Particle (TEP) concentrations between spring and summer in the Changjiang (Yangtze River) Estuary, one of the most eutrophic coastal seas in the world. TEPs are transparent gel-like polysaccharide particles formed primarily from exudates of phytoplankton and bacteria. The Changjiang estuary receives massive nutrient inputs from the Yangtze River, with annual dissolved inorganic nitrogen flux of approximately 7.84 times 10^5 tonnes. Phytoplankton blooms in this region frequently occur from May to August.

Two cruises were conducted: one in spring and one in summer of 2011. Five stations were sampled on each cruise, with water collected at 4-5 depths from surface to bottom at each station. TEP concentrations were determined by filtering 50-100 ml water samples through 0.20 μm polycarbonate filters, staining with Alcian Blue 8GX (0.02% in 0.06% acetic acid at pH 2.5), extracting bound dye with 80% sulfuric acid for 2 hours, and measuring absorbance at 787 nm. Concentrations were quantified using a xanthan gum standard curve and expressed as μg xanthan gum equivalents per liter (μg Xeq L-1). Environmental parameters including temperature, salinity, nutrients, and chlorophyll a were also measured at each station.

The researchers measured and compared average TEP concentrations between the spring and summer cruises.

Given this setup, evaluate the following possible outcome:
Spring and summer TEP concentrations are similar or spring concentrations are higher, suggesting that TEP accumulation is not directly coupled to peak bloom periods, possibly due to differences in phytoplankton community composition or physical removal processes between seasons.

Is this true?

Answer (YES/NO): NO